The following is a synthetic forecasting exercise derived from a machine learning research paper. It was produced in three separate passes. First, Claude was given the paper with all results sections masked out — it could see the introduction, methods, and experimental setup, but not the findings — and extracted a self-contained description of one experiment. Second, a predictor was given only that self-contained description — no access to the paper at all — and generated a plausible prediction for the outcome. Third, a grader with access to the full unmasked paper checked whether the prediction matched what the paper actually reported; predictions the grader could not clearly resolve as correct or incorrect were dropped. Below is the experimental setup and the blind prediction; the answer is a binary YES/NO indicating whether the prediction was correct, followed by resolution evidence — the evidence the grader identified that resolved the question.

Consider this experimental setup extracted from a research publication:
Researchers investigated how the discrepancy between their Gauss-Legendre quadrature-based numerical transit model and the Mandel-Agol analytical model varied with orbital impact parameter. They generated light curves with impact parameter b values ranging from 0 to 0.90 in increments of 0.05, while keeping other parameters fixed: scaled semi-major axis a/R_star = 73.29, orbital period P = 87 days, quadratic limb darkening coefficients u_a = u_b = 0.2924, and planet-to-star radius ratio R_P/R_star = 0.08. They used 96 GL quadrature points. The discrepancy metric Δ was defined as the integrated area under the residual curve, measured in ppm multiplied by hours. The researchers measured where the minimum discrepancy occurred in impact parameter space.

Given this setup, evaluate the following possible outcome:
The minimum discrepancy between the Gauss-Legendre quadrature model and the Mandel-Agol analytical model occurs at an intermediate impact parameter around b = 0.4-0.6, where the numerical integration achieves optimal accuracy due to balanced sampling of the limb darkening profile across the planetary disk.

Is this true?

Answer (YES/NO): NO